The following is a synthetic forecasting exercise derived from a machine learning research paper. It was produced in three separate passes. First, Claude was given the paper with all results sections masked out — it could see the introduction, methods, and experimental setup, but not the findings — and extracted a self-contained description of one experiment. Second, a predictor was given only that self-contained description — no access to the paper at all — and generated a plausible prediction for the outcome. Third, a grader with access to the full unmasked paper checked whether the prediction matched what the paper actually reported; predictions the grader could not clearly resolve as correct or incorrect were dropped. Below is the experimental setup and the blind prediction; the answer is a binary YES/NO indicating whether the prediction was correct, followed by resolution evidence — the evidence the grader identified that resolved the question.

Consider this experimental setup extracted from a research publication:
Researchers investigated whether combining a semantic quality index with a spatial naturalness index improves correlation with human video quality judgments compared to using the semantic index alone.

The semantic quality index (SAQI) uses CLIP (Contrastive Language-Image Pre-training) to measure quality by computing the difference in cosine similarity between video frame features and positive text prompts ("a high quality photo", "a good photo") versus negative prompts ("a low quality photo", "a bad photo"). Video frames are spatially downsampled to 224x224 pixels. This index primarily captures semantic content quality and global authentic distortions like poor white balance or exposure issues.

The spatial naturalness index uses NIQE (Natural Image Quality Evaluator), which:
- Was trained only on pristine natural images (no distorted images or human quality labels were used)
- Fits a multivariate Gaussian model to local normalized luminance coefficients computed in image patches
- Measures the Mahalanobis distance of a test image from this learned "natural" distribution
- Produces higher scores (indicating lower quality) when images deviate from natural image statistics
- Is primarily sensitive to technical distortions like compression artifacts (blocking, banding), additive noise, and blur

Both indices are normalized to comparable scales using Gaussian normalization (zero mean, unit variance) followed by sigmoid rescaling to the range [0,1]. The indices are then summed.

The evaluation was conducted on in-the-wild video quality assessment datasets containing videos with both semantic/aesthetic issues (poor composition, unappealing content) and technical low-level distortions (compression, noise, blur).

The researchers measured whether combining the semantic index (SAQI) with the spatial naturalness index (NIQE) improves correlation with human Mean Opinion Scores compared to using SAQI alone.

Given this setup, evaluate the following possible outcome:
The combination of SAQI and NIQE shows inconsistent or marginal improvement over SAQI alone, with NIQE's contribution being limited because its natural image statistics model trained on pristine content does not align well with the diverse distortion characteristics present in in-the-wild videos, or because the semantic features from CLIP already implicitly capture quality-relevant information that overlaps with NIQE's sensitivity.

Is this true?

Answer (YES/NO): NO